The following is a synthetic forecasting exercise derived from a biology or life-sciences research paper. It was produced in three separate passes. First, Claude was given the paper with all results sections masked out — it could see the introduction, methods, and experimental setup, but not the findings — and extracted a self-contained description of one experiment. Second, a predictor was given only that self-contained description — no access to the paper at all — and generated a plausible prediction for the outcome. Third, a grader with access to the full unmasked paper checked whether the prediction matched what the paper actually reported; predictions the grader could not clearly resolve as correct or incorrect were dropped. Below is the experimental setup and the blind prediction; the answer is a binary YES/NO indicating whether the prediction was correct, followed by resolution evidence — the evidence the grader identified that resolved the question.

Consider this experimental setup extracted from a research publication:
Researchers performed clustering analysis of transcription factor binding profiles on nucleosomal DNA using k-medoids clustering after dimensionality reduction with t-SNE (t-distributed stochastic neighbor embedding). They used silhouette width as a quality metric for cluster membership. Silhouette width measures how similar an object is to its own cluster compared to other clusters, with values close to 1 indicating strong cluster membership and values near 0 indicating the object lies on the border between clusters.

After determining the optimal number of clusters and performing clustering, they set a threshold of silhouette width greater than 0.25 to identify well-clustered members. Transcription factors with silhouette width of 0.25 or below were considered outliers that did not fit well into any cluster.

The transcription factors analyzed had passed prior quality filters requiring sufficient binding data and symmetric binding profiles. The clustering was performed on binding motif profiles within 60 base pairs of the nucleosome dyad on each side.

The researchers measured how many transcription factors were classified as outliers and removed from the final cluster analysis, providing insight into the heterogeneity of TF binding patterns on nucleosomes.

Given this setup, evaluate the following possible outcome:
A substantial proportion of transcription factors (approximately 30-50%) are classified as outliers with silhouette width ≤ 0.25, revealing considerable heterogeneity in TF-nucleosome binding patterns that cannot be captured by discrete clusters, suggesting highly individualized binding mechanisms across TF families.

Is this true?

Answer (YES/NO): NO